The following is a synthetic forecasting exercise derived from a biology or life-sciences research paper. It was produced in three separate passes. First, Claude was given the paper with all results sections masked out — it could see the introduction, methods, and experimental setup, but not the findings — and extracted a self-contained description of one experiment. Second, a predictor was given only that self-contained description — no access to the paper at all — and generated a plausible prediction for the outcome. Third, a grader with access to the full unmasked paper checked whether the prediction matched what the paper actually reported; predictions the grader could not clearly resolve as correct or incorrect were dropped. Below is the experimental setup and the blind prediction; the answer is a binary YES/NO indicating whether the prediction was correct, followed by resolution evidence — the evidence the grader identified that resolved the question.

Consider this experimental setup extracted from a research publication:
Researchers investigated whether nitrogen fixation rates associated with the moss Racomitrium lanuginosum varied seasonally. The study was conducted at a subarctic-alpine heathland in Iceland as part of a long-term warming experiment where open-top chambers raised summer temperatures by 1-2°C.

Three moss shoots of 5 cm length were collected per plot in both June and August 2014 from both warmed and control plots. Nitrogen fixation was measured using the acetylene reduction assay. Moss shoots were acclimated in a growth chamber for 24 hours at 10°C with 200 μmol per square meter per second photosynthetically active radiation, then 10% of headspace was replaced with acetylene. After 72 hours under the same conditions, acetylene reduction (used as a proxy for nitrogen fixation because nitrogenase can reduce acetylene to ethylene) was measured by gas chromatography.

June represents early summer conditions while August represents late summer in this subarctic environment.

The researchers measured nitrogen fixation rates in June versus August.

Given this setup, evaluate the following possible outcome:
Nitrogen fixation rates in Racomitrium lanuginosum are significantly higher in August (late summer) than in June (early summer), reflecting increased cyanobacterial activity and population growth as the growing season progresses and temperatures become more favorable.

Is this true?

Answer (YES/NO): NO